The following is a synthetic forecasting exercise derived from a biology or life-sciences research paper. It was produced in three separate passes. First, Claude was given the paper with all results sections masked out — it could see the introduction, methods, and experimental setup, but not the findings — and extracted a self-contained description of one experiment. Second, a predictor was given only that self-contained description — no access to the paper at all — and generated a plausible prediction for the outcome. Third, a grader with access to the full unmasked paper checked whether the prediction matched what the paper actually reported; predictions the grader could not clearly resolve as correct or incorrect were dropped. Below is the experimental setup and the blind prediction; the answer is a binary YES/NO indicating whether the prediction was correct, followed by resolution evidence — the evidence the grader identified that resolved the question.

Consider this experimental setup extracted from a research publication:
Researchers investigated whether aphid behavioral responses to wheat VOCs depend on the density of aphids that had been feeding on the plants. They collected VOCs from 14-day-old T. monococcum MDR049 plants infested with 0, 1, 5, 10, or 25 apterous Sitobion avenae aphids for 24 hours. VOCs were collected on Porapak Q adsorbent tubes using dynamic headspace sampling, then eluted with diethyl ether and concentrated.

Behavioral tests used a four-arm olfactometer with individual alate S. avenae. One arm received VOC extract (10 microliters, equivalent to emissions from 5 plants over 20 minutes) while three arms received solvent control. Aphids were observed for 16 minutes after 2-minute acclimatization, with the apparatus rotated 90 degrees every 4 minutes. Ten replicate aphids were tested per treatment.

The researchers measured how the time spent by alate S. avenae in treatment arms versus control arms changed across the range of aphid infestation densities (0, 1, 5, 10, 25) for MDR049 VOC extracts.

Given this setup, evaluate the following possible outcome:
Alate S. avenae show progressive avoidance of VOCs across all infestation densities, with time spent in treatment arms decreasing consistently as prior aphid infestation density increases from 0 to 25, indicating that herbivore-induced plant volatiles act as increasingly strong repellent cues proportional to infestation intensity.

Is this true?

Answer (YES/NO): NO